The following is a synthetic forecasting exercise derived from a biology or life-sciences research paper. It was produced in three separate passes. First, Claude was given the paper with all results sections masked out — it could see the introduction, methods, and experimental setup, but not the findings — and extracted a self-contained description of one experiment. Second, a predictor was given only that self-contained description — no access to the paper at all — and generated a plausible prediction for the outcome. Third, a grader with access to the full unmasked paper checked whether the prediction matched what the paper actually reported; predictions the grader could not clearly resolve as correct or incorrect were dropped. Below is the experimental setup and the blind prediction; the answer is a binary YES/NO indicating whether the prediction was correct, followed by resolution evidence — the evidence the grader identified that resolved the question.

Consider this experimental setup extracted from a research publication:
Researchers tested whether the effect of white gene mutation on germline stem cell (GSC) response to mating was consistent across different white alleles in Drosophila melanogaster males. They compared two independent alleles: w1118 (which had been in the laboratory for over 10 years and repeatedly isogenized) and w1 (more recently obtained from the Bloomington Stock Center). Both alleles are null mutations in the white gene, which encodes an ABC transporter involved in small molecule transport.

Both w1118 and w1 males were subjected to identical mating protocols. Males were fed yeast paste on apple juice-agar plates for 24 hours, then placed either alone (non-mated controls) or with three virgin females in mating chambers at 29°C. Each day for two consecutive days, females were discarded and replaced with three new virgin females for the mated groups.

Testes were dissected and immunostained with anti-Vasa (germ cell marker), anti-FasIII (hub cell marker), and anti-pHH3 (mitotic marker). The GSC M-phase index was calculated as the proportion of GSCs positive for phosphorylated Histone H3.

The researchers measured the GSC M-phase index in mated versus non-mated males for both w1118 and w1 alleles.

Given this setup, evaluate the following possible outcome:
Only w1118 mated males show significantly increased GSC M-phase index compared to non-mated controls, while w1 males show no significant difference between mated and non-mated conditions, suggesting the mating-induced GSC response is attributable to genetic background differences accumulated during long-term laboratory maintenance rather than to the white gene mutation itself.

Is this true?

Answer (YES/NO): NO